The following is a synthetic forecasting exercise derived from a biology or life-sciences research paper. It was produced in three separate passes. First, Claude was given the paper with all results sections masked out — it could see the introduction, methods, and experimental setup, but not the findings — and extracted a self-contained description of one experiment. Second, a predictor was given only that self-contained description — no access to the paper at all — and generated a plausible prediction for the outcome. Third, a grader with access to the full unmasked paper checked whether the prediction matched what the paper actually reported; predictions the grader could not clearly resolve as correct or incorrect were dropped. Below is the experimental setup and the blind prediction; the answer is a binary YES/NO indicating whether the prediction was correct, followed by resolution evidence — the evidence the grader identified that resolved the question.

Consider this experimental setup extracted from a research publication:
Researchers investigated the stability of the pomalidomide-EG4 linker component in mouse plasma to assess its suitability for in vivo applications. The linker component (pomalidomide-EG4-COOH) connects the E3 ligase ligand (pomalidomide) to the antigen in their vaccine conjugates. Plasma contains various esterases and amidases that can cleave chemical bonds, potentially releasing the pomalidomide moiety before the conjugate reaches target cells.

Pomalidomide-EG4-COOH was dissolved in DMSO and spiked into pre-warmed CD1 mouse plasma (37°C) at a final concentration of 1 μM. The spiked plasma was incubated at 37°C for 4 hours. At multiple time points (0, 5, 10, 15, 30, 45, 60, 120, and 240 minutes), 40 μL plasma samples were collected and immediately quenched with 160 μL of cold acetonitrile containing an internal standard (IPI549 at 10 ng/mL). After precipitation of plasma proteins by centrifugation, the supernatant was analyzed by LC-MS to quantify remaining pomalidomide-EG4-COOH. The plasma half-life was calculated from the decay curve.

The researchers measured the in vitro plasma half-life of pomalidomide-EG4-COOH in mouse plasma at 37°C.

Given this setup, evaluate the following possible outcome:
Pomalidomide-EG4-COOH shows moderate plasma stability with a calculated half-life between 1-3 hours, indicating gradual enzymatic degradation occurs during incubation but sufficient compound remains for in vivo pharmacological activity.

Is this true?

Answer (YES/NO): NO